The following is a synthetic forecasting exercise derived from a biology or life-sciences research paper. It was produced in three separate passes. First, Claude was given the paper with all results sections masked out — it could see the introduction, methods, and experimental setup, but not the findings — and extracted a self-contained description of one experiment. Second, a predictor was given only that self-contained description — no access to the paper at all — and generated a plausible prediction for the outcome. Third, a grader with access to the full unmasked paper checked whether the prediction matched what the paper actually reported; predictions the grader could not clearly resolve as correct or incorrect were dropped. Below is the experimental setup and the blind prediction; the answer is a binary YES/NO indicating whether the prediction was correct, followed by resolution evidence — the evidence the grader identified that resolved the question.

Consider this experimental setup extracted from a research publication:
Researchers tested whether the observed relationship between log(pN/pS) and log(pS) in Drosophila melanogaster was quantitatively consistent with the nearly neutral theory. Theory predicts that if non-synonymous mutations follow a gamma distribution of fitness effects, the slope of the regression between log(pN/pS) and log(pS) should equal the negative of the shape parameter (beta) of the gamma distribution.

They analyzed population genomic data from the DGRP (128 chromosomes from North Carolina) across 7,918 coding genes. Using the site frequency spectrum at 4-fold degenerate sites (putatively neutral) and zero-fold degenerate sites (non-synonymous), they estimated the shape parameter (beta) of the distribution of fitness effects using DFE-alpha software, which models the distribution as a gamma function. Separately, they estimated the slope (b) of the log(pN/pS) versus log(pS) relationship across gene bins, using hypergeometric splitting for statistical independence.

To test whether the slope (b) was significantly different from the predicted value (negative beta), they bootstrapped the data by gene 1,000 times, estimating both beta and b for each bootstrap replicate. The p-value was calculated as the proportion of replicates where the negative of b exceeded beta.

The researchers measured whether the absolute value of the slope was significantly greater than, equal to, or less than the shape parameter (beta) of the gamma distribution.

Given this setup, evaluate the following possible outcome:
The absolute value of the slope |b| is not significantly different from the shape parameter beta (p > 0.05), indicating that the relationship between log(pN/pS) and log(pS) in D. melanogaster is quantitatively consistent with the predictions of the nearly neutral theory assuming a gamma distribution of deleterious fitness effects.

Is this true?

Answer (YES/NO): NO